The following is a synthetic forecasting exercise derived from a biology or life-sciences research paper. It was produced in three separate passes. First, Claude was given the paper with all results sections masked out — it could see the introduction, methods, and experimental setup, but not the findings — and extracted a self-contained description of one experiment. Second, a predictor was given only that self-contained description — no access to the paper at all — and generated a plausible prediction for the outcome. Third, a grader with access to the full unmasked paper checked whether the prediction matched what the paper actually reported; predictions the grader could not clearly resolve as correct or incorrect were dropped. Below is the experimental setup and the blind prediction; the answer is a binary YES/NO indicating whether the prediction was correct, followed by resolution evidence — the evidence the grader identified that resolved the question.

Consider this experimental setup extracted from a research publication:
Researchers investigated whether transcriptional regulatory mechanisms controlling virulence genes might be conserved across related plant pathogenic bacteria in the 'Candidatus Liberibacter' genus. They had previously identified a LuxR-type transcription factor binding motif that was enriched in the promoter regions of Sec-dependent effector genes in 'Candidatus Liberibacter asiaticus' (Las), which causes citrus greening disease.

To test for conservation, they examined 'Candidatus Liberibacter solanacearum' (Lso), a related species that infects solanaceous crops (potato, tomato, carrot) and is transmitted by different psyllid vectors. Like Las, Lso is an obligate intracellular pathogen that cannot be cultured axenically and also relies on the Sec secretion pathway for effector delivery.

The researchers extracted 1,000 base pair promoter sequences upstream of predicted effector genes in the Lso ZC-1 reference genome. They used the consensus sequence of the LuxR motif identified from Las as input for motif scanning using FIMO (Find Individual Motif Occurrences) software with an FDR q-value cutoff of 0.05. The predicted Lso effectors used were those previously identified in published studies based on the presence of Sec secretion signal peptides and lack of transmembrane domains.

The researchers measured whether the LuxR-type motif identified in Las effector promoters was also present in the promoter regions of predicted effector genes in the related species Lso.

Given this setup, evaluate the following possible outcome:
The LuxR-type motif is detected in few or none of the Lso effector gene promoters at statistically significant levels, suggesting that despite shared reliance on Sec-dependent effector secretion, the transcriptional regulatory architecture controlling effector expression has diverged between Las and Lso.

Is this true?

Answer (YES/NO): NO